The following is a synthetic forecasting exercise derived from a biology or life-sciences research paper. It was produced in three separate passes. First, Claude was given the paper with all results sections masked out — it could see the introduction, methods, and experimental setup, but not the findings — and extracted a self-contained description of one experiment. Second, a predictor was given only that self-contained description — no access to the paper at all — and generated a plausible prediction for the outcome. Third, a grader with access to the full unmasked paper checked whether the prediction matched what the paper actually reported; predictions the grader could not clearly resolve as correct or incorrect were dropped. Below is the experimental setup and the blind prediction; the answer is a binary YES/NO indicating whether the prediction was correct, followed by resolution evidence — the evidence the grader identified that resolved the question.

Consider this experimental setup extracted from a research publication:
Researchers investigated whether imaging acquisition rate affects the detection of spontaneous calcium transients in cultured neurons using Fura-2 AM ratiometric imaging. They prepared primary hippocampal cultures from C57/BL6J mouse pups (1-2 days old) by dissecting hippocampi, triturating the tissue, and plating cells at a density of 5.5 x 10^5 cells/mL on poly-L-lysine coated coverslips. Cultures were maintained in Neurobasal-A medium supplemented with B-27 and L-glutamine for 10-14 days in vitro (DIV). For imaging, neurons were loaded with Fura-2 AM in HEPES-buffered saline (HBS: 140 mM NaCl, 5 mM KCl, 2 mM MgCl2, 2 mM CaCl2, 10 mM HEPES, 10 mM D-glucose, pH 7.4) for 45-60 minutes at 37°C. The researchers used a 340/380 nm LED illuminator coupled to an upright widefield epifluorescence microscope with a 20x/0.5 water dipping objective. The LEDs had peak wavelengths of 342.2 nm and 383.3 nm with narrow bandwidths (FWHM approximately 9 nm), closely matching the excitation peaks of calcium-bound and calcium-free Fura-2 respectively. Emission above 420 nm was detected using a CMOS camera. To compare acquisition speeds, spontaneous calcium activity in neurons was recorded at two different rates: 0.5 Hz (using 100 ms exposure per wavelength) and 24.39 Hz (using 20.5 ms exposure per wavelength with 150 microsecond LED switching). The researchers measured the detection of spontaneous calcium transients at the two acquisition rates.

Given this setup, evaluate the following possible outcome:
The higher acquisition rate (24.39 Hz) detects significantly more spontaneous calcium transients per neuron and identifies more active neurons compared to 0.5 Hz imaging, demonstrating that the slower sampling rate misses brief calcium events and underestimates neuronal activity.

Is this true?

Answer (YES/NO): YES